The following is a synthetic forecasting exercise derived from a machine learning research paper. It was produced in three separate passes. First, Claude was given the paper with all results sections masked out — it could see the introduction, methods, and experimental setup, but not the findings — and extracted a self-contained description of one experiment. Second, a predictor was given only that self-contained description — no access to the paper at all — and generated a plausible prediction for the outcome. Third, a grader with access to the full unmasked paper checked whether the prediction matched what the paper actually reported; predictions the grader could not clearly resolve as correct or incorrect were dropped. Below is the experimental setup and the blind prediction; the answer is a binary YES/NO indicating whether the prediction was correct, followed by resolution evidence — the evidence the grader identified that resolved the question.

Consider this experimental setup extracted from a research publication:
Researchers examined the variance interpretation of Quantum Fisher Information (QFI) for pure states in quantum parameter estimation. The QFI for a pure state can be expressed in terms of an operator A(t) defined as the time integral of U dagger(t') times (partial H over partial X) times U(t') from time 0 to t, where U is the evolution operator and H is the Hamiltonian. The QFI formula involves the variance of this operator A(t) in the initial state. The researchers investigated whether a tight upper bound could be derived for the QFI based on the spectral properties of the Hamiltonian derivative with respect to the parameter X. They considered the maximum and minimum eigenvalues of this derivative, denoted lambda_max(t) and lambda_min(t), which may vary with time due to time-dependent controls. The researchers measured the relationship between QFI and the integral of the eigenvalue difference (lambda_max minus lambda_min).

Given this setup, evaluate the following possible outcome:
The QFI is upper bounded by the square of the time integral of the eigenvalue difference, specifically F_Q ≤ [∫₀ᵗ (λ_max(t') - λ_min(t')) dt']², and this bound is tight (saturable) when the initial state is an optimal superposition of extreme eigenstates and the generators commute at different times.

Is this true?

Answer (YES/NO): NO